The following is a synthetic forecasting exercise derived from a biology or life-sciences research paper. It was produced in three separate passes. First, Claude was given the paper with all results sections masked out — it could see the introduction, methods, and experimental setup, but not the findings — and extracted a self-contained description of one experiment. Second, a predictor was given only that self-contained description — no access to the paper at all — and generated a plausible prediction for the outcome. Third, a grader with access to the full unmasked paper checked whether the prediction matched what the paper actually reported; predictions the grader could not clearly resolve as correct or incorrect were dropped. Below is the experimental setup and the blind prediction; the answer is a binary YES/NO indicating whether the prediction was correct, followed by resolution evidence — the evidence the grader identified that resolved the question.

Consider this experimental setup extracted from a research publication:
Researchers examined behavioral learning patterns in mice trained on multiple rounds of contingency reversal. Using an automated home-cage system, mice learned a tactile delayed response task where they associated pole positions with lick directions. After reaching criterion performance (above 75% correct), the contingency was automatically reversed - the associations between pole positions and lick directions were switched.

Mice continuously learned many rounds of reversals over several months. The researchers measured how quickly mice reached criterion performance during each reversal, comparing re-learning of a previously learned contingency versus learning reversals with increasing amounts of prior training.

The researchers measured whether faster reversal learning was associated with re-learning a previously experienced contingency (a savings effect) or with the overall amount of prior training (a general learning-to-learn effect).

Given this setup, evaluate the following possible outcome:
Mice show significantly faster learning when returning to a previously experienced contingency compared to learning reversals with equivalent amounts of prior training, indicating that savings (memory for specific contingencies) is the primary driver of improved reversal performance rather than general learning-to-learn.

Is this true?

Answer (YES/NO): YES